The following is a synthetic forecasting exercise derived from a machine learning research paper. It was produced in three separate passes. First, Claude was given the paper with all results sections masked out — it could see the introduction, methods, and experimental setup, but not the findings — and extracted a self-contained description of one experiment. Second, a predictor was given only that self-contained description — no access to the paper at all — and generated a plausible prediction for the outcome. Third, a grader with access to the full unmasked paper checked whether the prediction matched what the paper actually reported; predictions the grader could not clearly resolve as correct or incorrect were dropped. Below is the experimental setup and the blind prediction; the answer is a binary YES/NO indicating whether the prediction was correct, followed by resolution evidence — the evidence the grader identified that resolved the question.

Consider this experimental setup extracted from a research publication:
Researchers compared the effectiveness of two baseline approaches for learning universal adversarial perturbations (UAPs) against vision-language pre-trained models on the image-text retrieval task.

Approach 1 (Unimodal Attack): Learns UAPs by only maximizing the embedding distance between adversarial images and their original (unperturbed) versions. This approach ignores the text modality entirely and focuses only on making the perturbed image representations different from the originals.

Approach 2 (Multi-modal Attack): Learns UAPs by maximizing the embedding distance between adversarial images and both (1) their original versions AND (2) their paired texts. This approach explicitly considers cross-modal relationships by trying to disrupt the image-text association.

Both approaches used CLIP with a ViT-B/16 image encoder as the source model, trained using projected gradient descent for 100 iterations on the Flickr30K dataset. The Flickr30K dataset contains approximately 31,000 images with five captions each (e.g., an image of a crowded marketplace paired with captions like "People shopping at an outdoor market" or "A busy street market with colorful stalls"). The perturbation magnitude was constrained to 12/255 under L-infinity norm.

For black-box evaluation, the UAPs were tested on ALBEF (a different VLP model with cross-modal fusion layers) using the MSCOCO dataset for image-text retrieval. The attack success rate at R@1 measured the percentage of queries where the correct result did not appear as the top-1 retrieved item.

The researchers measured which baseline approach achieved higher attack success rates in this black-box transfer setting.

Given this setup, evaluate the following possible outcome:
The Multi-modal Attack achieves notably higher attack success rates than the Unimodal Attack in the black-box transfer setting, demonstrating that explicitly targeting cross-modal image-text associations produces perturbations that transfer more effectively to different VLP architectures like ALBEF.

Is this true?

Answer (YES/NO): YES